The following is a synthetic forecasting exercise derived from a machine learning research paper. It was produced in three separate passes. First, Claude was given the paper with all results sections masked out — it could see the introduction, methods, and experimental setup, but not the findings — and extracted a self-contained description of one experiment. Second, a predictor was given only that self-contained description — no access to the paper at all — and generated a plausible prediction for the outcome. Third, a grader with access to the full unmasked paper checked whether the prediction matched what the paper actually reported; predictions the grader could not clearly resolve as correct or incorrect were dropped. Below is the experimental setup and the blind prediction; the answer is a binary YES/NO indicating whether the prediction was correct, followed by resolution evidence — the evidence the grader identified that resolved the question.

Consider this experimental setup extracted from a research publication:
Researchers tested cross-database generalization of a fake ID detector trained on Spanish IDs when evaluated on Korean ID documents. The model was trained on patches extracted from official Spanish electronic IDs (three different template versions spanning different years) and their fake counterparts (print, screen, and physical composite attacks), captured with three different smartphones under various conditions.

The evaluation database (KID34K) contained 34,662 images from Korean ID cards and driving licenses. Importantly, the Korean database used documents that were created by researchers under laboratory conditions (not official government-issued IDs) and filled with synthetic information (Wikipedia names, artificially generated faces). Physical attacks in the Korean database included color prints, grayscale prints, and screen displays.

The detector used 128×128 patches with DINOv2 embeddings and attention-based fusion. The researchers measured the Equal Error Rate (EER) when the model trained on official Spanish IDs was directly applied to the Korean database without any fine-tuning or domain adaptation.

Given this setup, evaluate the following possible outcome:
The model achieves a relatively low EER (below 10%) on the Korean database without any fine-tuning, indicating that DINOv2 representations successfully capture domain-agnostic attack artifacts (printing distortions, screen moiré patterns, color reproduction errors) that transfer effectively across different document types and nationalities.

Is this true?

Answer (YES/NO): NO